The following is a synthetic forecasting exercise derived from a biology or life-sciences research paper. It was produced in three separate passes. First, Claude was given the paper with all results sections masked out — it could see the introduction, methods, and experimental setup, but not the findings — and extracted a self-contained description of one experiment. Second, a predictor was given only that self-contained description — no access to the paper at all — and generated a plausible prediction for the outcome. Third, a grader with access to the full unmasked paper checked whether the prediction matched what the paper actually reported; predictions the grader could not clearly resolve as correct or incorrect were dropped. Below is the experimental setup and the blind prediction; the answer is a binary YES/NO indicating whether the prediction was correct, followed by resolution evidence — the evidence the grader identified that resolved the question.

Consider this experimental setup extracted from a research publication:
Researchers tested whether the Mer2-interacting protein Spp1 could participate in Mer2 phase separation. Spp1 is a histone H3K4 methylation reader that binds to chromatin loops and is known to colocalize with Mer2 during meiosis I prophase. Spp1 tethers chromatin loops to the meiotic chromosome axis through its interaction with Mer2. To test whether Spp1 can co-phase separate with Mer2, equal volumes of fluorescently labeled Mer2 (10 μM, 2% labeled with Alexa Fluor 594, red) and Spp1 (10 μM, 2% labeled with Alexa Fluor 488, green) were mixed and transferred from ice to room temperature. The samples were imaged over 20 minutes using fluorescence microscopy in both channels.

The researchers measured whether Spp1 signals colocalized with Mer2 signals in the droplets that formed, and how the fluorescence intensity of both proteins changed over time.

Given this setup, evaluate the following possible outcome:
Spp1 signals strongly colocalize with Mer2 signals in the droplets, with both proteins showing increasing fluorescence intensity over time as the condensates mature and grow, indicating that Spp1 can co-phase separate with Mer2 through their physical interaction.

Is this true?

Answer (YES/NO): YES